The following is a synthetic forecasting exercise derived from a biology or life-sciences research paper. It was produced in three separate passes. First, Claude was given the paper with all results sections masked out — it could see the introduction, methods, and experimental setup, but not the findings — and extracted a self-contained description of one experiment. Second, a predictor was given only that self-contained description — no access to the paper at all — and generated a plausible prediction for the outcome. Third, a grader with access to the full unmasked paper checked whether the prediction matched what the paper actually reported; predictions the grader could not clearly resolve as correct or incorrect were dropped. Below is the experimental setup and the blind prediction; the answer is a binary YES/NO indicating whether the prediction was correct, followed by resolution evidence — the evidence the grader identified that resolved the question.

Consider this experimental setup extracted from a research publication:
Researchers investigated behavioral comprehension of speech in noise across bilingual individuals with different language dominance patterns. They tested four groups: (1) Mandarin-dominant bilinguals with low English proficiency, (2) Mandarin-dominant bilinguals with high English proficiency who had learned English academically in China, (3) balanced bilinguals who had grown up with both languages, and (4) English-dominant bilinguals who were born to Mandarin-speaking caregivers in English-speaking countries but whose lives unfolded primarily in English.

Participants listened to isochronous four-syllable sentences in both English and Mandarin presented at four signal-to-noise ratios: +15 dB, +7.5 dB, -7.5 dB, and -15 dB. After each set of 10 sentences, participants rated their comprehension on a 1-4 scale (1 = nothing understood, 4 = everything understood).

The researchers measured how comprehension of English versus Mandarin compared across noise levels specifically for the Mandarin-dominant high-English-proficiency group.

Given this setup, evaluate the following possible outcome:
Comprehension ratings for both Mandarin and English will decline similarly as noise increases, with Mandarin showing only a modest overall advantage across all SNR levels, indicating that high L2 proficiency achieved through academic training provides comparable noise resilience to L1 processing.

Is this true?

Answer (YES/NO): NO